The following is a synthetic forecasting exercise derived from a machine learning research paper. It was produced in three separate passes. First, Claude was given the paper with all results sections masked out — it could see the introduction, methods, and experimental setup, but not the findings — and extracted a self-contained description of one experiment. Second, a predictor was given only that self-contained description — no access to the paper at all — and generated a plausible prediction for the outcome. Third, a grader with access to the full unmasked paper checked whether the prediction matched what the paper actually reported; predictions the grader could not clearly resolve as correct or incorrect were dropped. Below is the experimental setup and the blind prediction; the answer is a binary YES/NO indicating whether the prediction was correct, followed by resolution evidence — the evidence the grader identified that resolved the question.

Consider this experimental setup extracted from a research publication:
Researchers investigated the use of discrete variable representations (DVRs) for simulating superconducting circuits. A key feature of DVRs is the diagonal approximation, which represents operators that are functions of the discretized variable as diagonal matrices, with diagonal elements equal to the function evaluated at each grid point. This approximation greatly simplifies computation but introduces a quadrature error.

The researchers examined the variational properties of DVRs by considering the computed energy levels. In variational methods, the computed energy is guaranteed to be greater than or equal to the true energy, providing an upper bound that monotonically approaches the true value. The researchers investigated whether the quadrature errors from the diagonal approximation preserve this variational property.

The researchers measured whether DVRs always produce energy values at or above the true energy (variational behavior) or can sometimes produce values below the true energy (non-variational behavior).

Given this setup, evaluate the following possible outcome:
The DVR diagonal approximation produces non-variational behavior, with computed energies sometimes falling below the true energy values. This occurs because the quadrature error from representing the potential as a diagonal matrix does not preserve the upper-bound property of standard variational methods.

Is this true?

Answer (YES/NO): YES